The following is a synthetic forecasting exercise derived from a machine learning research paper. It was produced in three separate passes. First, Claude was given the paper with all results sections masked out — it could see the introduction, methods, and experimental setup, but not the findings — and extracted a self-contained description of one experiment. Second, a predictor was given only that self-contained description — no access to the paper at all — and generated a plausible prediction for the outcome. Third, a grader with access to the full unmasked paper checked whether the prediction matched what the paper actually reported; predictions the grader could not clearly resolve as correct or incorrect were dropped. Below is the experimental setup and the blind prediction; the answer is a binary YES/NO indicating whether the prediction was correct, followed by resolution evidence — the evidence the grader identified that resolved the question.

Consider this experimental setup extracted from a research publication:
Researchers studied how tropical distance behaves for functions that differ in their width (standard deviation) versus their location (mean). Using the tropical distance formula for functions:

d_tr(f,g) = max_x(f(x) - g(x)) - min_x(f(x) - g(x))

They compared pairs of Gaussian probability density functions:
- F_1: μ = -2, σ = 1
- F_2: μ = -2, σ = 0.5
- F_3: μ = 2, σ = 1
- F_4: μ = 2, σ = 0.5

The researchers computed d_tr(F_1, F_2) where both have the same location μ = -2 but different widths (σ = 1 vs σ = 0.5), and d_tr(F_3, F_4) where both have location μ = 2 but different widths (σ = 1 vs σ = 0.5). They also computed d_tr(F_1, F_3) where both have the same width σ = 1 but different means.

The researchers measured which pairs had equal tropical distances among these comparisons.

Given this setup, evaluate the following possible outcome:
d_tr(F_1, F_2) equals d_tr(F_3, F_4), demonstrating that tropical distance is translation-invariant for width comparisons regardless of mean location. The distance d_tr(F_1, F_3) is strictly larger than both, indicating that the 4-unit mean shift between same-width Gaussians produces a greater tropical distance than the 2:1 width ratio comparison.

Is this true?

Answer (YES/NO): YES